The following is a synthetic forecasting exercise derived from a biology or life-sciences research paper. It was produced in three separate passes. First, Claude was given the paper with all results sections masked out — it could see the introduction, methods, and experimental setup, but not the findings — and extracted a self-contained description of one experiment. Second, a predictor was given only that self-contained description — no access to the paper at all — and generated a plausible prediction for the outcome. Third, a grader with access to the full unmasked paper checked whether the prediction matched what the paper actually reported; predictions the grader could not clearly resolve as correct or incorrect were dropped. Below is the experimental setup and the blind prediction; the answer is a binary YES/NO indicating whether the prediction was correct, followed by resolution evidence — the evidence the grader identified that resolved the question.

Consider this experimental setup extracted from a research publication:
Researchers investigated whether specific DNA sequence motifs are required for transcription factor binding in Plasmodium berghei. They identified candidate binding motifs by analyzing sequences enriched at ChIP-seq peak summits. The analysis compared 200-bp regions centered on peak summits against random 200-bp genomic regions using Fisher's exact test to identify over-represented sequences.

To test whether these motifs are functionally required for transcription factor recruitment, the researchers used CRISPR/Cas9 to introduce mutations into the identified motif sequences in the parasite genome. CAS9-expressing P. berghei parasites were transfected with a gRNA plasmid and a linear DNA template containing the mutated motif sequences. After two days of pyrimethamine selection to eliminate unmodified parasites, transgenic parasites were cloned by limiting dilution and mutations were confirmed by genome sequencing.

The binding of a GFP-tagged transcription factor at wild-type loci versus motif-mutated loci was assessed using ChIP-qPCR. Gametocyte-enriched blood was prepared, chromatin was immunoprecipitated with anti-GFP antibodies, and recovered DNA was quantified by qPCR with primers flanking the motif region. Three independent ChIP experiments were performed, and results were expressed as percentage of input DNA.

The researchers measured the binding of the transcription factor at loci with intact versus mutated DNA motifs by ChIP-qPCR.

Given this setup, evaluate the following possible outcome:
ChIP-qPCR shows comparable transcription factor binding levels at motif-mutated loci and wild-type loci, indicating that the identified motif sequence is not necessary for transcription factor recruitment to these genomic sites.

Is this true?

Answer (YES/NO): NO